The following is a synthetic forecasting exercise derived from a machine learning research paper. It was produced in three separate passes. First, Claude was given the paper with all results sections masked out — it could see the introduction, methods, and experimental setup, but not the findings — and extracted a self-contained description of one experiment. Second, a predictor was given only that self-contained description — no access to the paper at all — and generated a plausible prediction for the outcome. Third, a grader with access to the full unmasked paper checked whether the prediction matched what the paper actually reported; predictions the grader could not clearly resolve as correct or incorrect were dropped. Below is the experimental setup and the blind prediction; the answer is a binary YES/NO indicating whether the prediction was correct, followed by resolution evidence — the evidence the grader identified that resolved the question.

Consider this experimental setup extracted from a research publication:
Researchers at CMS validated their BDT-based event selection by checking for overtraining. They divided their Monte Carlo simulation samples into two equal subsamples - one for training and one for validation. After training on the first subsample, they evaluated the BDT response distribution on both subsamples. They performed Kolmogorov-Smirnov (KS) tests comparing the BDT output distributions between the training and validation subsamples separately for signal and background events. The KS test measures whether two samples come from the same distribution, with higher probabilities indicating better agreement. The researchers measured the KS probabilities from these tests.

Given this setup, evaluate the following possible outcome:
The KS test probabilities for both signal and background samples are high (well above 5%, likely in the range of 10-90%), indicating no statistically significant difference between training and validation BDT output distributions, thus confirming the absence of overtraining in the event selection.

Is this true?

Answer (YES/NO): YES